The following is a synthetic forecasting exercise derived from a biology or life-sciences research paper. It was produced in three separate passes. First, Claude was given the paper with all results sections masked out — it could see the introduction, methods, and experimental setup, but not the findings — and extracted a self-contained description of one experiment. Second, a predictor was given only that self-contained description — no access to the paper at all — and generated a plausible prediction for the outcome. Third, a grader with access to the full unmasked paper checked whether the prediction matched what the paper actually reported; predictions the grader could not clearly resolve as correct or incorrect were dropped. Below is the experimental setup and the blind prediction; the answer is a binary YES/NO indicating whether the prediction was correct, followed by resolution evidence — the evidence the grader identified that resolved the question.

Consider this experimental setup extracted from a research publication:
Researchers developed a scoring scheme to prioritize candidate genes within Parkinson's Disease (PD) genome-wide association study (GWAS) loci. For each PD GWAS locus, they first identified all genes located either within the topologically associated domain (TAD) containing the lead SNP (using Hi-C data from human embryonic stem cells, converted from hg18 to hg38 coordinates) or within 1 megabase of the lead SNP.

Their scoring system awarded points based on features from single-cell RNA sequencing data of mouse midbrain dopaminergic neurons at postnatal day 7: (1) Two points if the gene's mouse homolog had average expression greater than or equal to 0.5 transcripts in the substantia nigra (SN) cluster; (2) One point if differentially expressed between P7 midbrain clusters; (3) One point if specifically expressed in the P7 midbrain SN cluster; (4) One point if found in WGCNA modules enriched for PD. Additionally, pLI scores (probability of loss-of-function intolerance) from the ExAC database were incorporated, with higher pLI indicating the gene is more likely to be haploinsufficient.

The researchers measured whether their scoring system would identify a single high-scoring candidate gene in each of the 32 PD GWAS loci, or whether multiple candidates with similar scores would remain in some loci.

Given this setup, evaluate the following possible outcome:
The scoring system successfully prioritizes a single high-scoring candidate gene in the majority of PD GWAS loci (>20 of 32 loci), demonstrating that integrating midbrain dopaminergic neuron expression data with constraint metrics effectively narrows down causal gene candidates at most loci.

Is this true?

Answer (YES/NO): NO